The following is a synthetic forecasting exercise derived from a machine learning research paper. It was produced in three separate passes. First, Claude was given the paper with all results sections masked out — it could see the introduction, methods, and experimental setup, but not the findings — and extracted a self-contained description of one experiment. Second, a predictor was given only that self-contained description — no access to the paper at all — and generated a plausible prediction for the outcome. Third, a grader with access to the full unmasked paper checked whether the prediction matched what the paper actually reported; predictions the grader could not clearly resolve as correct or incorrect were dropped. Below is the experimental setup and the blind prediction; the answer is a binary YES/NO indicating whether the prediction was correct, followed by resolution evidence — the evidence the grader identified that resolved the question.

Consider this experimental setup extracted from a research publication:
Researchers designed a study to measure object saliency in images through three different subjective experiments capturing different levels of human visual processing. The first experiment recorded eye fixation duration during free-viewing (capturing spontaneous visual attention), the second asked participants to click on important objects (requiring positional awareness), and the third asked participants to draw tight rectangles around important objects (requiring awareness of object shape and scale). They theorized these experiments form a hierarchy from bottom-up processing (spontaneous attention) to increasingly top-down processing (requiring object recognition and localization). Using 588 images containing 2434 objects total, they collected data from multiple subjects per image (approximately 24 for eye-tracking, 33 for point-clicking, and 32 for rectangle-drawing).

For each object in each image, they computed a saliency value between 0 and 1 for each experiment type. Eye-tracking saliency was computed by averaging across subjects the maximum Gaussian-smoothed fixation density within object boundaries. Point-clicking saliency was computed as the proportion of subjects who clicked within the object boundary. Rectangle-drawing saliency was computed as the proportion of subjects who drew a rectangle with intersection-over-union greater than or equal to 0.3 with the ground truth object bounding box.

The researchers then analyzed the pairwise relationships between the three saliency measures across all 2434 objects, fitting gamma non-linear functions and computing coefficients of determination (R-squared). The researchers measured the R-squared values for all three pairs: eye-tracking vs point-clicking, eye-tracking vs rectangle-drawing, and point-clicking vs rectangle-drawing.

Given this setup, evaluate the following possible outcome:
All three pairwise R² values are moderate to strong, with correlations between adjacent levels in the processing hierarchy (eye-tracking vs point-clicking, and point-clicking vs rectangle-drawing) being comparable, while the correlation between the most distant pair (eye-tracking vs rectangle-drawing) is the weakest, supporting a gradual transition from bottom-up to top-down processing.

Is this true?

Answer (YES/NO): NO